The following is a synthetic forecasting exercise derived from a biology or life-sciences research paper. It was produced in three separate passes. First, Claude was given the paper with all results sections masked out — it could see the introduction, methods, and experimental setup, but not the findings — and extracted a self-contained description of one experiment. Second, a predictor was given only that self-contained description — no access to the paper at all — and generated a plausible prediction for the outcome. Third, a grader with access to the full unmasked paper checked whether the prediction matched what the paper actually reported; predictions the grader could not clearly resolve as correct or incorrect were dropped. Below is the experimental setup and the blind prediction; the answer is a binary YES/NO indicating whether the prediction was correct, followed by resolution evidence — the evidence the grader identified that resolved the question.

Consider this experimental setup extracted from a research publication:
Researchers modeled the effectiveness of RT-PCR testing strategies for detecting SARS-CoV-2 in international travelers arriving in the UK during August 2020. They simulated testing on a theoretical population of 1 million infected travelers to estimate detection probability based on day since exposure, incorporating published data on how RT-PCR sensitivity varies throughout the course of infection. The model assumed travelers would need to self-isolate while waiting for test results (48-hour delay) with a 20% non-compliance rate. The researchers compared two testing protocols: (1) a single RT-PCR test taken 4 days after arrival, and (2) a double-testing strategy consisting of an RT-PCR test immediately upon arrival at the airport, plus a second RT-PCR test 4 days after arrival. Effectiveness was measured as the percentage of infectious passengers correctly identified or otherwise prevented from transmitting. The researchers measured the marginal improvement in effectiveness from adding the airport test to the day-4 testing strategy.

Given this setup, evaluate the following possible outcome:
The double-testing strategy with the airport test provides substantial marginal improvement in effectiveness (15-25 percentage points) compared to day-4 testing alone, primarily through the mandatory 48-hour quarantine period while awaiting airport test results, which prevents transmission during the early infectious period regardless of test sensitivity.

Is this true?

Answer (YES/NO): NO